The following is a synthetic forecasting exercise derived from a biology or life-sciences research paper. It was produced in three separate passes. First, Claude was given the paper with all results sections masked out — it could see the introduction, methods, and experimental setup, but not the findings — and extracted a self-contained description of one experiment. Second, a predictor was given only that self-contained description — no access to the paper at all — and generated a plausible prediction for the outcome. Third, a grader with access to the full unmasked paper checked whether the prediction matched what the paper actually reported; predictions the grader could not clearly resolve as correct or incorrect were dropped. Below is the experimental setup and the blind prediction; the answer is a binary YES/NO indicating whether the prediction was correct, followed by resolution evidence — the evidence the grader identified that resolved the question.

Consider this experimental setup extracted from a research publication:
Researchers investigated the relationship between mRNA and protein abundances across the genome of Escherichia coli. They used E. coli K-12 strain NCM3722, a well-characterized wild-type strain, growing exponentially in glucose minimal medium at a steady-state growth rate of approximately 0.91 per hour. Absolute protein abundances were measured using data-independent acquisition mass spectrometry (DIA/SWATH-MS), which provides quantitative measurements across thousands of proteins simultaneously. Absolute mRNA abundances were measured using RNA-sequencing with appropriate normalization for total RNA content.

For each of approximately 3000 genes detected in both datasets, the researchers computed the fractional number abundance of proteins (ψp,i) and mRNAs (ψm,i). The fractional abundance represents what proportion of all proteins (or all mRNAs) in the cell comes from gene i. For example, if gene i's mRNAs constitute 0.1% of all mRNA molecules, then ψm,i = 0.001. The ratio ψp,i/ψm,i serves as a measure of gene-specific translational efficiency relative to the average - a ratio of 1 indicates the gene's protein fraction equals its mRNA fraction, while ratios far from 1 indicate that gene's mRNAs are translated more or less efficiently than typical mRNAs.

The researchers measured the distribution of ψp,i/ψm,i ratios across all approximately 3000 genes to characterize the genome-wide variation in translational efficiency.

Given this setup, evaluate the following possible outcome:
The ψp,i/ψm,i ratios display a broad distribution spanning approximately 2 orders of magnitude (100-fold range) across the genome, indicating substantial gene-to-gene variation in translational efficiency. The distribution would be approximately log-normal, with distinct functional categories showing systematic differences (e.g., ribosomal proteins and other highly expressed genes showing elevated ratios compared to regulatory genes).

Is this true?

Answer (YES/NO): NO